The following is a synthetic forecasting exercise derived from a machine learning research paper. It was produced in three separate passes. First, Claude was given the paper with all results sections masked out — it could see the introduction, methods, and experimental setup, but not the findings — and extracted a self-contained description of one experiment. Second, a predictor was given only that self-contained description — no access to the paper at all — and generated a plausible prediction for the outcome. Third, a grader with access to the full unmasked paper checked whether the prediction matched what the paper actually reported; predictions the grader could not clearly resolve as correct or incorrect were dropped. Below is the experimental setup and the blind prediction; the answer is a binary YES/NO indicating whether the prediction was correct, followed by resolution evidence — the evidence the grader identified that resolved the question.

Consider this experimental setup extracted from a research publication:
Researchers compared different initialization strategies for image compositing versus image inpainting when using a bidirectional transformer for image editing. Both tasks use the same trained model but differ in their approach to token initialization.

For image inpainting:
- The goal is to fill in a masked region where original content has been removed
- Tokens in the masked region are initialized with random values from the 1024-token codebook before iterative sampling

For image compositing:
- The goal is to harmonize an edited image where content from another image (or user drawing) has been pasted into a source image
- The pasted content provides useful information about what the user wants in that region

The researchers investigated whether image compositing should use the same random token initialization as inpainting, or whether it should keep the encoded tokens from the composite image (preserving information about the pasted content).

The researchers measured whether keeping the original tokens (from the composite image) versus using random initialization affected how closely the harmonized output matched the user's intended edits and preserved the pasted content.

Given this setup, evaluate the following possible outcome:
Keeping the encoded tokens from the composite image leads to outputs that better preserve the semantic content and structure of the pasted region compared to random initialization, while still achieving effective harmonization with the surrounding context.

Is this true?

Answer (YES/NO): YES